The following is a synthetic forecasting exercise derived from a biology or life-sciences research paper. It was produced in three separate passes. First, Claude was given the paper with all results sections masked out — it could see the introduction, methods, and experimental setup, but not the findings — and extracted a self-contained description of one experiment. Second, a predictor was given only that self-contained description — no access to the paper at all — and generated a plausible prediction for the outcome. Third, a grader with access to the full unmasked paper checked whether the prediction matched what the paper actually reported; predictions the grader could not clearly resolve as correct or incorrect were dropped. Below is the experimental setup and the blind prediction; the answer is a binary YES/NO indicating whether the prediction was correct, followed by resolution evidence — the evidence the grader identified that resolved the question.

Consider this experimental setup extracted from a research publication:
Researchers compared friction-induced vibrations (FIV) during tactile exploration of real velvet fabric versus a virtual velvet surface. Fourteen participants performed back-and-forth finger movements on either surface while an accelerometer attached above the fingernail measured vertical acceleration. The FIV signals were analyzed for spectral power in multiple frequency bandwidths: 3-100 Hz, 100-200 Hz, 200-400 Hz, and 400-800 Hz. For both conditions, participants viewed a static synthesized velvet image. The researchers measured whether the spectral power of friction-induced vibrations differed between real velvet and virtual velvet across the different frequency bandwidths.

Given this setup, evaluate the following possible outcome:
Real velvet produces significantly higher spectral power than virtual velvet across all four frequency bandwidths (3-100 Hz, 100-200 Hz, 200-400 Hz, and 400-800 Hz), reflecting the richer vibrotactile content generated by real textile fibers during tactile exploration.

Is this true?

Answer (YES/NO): NO